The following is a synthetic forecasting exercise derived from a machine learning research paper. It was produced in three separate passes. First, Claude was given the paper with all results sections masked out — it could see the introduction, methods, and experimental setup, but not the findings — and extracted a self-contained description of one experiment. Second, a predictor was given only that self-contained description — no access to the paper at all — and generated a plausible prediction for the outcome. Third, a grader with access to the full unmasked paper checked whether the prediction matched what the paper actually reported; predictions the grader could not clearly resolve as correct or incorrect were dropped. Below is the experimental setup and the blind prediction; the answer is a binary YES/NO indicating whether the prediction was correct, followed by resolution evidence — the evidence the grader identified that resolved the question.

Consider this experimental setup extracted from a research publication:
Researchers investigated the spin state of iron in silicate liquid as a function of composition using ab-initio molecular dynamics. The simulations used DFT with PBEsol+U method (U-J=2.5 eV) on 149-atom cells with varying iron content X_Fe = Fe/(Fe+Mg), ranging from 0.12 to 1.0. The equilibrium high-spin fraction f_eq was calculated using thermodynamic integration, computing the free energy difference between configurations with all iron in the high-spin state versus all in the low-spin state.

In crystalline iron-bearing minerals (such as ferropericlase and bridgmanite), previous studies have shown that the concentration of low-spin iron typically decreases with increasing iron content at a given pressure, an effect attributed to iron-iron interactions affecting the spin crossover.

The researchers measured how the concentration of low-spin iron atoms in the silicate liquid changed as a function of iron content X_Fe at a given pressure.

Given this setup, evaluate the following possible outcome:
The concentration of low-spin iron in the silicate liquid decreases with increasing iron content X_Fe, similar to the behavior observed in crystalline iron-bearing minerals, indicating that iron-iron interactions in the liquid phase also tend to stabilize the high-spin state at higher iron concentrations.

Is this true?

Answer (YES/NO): NO